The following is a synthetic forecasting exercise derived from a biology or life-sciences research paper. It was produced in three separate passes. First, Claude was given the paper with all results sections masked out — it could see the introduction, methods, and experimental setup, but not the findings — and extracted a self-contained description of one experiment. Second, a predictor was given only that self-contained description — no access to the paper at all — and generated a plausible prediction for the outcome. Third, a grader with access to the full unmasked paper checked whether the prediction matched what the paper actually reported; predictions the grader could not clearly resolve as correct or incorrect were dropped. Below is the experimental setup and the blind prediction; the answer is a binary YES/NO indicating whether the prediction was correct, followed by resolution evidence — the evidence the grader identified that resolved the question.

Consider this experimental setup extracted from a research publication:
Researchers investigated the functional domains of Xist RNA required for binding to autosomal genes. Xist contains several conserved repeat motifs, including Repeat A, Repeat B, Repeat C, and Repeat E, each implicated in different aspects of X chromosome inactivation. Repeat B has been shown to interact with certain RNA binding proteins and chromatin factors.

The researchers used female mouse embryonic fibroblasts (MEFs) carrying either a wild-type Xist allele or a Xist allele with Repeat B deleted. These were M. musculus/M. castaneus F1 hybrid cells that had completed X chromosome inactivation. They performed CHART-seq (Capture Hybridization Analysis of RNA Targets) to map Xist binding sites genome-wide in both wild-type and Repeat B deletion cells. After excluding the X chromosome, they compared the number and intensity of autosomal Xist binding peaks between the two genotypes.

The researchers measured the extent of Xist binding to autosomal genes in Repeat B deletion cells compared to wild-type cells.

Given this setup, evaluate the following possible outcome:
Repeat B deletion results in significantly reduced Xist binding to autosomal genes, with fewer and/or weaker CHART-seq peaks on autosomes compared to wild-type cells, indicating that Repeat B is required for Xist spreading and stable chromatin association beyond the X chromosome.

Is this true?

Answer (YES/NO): YES